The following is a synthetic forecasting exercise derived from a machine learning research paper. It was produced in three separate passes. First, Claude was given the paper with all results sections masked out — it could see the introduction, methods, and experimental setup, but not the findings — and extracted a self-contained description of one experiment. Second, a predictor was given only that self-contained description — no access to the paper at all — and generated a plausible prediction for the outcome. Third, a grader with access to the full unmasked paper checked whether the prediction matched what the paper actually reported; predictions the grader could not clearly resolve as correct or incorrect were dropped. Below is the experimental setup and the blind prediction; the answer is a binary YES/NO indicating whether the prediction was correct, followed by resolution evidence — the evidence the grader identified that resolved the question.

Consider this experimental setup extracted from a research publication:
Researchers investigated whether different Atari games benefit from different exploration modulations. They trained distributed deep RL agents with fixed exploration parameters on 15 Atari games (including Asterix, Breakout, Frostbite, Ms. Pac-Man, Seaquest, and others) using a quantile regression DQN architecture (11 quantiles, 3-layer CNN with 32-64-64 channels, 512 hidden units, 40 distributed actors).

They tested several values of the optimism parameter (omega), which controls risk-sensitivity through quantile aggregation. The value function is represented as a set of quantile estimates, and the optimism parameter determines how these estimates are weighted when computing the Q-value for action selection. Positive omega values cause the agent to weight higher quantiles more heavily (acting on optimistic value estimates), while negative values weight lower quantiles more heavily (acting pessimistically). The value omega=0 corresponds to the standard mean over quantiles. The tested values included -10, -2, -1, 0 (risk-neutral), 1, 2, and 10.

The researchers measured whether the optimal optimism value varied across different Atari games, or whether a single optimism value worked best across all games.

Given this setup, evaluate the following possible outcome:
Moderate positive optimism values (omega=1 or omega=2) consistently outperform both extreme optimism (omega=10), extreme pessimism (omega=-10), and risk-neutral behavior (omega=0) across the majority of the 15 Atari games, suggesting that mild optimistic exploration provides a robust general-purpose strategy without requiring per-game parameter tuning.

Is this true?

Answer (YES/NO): NO